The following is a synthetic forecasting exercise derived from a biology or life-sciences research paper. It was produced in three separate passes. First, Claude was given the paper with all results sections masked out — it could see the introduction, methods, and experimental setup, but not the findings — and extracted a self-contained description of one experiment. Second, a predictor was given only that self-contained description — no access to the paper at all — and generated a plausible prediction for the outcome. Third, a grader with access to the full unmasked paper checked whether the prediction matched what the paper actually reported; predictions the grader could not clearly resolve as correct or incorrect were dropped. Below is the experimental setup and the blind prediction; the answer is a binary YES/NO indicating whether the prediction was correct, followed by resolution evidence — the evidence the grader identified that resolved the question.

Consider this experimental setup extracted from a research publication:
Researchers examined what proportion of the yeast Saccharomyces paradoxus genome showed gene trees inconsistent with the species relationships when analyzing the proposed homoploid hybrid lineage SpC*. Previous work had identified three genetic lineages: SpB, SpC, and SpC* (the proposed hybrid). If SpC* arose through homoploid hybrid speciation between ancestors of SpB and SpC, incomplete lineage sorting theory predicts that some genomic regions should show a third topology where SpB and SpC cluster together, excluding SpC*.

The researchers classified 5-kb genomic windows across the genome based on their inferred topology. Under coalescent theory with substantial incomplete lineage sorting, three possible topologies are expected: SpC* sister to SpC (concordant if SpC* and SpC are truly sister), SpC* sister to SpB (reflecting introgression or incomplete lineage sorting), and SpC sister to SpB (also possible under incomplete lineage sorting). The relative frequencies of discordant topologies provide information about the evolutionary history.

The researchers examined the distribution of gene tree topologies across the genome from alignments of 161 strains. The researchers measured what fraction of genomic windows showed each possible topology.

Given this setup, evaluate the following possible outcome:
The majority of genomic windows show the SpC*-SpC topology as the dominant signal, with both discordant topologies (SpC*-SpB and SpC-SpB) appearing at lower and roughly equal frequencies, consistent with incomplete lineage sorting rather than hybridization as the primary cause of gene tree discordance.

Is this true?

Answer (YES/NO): NO